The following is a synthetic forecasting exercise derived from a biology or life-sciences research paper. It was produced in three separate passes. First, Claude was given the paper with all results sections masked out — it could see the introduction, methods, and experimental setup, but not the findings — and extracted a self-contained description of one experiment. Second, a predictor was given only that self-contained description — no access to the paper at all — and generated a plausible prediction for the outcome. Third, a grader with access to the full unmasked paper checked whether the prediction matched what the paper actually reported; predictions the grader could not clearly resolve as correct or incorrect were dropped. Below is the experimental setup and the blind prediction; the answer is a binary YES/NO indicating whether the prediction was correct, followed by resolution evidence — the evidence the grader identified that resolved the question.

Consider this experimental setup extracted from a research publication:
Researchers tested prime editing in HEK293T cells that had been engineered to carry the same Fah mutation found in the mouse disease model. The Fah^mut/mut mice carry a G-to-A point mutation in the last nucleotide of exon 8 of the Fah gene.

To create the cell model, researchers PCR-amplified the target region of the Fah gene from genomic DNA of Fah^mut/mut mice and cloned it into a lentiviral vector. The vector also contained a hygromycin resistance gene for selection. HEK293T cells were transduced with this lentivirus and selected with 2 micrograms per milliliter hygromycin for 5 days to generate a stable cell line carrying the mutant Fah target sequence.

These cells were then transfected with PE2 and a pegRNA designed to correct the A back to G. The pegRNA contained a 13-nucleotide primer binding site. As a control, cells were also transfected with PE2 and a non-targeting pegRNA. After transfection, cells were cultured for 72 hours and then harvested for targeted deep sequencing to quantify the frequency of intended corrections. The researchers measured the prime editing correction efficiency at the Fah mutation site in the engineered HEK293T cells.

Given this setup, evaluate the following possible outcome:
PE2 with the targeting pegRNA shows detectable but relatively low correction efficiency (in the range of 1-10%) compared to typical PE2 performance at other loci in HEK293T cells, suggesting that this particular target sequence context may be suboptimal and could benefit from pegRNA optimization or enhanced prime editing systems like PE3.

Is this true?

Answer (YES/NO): NO